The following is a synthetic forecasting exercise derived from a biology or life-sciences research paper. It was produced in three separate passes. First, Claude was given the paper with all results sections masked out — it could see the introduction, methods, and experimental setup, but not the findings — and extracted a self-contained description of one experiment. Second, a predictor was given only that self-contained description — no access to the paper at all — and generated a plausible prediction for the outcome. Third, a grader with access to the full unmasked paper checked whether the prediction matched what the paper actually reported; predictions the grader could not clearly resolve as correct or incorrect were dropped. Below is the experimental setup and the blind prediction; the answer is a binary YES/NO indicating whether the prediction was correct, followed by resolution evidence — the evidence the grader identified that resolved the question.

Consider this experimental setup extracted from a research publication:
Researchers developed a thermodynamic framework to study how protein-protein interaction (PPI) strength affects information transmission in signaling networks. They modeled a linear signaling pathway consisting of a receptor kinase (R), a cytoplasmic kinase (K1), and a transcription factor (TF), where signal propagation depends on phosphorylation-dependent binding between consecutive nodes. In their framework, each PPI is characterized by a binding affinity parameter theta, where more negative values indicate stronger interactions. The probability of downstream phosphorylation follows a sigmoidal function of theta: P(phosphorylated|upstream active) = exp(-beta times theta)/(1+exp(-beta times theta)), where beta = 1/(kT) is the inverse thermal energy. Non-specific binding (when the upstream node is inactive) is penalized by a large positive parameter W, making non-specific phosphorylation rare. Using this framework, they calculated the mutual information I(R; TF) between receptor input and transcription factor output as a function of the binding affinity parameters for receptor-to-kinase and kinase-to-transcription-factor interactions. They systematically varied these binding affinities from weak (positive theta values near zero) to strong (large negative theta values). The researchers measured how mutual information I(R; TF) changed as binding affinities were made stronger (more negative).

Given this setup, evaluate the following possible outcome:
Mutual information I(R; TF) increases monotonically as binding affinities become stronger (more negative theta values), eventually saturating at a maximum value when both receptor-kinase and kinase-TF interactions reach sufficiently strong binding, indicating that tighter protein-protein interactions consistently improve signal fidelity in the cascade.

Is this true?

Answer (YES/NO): YES